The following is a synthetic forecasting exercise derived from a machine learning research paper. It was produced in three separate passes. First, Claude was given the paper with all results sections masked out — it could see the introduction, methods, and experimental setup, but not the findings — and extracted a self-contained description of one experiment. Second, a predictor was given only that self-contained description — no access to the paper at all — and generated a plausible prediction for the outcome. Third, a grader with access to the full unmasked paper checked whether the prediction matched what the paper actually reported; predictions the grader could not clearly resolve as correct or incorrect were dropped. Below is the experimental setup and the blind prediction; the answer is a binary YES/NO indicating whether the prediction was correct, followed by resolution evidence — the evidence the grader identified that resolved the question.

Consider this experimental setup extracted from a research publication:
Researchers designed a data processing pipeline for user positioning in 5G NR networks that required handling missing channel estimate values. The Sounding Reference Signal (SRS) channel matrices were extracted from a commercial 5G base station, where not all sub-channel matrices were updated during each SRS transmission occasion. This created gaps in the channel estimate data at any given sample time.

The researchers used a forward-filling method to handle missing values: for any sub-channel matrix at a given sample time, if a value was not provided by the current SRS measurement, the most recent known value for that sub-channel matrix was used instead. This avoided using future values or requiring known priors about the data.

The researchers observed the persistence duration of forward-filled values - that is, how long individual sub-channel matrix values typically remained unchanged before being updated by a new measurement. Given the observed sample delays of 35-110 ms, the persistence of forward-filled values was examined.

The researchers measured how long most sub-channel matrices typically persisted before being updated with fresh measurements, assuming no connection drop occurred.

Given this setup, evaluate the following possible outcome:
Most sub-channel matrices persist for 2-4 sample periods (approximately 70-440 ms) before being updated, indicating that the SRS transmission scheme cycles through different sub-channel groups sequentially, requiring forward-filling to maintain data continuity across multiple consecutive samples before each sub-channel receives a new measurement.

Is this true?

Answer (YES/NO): NO